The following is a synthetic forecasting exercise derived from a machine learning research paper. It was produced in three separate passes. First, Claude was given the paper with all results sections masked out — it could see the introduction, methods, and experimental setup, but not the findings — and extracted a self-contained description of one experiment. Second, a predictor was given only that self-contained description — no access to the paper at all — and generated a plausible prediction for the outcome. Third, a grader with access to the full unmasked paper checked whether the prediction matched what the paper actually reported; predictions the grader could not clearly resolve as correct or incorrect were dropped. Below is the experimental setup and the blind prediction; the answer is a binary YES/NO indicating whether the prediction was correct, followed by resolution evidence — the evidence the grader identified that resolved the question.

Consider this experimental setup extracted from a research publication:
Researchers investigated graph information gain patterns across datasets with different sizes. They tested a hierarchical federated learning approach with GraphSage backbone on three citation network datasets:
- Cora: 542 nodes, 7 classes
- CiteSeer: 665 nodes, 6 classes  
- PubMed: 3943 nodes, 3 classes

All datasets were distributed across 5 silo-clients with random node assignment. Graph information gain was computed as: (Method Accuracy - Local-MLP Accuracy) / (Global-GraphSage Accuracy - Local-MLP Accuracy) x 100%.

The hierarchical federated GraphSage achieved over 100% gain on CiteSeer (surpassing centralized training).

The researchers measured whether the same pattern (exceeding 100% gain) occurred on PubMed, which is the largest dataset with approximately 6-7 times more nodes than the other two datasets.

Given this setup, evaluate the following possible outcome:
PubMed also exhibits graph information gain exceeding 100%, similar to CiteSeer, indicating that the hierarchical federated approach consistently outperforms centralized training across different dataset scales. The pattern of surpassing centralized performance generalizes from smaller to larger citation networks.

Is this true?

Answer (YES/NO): NO